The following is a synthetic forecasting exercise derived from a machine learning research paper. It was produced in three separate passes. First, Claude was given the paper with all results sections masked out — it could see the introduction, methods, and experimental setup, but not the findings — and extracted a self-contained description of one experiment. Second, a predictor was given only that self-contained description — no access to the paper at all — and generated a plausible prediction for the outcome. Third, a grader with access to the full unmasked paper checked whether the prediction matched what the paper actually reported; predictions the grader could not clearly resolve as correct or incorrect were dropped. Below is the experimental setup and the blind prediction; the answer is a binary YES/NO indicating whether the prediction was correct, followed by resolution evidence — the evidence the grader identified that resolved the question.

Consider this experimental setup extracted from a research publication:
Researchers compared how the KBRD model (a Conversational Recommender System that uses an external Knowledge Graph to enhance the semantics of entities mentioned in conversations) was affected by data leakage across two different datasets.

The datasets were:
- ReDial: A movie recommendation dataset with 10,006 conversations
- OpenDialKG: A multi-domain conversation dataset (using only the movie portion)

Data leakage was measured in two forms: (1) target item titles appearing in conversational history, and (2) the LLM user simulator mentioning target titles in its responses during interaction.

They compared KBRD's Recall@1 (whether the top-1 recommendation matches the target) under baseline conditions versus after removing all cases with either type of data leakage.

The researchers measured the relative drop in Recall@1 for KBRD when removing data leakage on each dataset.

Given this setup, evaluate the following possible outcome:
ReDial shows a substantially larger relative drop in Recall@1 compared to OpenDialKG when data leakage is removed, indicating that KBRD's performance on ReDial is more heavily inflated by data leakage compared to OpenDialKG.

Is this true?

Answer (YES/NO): NO